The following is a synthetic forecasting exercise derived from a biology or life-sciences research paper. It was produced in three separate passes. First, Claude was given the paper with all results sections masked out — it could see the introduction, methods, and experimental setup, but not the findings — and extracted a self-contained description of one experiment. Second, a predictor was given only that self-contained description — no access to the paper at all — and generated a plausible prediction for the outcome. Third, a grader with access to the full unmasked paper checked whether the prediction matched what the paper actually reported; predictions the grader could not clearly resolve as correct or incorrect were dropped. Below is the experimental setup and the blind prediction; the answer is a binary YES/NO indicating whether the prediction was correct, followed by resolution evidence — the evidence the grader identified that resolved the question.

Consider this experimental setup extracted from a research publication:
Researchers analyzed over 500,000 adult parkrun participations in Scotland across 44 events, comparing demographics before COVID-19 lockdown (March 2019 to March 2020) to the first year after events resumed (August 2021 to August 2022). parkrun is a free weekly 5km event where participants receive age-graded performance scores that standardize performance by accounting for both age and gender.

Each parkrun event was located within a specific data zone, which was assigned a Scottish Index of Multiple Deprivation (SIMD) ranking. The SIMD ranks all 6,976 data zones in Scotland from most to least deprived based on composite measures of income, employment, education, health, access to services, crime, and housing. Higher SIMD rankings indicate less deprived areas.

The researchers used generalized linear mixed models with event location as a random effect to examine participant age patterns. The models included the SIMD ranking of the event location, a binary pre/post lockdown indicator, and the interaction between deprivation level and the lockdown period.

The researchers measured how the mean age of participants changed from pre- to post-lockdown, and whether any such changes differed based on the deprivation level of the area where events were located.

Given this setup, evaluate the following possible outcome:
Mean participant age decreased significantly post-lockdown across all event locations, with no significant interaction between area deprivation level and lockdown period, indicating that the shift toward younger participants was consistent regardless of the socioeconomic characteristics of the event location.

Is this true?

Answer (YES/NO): NO